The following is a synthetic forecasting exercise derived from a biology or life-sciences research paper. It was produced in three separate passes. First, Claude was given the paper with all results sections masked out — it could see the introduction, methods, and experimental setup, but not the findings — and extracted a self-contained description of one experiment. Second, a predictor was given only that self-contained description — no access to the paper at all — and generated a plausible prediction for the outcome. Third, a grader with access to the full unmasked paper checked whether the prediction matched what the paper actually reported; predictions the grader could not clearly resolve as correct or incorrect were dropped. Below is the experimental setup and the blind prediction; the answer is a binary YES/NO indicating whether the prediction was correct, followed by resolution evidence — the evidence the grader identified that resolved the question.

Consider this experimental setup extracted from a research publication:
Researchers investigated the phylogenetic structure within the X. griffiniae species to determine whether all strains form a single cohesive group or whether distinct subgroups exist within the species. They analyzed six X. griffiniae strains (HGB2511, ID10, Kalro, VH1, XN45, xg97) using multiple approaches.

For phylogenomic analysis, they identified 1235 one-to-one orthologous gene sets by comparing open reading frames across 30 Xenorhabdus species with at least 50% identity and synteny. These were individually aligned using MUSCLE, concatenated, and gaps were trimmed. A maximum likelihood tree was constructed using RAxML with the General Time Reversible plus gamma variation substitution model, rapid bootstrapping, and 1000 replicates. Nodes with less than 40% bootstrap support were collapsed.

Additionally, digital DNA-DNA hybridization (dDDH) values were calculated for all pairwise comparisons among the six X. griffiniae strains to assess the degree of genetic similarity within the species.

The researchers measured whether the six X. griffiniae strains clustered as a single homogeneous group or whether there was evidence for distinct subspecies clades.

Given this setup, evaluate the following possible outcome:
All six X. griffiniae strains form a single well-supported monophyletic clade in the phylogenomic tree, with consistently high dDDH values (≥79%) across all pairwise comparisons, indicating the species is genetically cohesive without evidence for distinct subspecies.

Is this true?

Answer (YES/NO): NO